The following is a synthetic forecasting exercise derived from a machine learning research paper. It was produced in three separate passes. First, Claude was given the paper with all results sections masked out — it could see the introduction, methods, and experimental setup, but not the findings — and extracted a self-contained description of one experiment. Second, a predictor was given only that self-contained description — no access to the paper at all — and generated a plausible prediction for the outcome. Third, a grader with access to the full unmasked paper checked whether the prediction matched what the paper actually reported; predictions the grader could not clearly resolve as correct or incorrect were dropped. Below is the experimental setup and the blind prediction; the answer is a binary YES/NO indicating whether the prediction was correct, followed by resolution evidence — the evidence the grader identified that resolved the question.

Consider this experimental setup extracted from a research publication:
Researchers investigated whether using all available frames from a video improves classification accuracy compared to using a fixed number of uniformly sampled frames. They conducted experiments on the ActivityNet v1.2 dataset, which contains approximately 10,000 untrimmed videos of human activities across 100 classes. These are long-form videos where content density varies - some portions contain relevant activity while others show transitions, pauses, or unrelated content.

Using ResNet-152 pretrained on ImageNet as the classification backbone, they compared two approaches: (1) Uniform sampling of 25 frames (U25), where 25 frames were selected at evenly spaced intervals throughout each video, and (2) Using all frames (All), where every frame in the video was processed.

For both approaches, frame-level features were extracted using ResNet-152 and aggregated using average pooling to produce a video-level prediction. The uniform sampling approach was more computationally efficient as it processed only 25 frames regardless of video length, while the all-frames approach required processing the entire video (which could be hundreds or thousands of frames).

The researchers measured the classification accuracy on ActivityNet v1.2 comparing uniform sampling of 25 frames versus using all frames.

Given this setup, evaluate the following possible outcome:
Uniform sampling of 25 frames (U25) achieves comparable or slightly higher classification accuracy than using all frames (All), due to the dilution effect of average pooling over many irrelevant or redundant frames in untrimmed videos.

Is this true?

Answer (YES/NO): NO